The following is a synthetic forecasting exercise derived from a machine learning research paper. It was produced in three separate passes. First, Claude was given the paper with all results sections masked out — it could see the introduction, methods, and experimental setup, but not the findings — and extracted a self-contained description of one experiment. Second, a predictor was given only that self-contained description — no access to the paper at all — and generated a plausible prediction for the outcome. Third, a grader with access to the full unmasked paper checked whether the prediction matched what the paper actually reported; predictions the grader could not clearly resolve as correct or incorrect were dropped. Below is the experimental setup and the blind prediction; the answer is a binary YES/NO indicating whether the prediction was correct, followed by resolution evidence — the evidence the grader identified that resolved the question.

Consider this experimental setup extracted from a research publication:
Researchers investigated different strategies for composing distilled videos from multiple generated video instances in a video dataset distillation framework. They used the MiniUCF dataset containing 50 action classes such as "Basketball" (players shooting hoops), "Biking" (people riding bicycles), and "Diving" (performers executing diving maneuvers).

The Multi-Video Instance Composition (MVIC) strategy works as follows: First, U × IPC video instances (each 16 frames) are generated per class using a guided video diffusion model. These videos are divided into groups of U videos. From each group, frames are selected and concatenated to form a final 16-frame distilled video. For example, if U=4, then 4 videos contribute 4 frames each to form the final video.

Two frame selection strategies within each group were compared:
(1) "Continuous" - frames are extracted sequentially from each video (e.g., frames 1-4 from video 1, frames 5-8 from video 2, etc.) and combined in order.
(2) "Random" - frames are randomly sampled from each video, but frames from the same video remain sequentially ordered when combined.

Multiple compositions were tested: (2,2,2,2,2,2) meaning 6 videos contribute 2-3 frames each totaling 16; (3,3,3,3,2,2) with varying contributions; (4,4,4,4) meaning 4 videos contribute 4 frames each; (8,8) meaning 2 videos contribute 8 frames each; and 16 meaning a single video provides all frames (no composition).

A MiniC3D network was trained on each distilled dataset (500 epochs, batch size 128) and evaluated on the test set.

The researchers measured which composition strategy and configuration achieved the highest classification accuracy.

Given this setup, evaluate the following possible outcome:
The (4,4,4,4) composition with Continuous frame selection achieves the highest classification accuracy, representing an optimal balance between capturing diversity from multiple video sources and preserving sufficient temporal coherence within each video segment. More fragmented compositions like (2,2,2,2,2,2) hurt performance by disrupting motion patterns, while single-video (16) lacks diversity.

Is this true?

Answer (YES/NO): NO